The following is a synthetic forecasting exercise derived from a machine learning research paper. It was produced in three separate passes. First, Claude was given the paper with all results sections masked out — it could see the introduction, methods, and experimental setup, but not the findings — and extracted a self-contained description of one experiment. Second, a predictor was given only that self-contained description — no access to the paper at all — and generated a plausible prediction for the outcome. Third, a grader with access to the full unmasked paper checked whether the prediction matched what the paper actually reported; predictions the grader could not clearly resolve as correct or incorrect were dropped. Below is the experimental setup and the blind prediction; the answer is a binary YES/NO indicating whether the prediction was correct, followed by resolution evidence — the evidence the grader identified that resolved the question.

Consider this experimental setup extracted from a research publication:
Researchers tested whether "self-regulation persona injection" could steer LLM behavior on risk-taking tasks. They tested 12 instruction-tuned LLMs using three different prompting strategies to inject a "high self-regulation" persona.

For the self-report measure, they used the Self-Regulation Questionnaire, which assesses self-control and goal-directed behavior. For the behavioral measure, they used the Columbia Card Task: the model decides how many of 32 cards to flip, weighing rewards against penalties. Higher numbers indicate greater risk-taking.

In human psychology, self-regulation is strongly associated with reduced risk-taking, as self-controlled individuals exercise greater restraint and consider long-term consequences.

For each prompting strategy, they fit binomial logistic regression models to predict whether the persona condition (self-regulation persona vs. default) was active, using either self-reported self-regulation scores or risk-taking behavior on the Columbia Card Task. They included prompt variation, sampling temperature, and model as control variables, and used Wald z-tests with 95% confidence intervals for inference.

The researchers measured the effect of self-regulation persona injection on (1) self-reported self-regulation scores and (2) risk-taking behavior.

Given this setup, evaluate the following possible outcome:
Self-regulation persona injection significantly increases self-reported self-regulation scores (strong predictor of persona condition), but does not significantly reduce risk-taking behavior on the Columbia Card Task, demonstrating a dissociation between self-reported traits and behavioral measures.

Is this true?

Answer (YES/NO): YES